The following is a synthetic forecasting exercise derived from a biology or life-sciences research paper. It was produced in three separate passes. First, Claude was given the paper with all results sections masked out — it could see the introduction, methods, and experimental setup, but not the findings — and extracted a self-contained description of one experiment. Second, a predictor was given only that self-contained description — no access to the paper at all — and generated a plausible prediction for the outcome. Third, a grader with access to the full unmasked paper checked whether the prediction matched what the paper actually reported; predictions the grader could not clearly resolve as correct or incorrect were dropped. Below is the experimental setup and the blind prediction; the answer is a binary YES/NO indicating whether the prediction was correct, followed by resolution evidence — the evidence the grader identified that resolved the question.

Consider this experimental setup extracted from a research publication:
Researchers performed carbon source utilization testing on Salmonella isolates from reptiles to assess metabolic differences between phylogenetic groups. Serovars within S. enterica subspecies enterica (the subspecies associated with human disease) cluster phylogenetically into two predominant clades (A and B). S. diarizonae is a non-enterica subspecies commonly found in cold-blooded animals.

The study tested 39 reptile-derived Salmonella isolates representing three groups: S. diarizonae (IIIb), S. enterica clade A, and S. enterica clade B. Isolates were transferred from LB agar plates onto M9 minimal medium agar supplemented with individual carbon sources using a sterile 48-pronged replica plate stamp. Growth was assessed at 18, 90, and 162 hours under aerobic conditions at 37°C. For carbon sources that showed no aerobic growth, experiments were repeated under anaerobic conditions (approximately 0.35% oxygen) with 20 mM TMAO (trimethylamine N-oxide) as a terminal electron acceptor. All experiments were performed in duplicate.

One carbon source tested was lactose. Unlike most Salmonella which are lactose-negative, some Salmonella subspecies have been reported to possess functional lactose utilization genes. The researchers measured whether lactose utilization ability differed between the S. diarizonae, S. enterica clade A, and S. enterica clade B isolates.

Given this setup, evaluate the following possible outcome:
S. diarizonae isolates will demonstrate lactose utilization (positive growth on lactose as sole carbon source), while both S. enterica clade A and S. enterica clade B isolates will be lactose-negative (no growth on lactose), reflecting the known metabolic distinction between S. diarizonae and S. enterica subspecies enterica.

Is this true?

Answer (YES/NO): NO